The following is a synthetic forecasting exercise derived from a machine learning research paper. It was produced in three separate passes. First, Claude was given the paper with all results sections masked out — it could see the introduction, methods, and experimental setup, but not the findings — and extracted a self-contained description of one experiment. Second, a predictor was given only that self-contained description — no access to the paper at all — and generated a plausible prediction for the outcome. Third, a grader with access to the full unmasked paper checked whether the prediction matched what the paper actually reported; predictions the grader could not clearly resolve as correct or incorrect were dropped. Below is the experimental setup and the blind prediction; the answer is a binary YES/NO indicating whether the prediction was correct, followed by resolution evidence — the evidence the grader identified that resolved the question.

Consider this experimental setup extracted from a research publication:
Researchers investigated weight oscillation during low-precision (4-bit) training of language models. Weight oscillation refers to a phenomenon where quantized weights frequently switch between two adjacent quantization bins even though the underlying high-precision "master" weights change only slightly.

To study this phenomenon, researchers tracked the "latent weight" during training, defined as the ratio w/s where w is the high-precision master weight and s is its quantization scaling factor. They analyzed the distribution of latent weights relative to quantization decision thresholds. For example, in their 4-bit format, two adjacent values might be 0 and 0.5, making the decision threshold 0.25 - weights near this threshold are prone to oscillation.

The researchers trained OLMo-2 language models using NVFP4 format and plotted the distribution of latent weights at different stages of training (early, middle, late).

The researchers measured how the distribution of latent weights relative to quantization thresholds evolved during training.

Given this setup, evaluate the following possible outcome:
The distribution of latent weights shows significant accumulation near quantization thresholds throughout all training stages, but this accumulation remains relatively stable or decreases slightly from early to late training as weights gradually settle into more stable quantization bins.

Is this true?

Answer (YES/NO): NO